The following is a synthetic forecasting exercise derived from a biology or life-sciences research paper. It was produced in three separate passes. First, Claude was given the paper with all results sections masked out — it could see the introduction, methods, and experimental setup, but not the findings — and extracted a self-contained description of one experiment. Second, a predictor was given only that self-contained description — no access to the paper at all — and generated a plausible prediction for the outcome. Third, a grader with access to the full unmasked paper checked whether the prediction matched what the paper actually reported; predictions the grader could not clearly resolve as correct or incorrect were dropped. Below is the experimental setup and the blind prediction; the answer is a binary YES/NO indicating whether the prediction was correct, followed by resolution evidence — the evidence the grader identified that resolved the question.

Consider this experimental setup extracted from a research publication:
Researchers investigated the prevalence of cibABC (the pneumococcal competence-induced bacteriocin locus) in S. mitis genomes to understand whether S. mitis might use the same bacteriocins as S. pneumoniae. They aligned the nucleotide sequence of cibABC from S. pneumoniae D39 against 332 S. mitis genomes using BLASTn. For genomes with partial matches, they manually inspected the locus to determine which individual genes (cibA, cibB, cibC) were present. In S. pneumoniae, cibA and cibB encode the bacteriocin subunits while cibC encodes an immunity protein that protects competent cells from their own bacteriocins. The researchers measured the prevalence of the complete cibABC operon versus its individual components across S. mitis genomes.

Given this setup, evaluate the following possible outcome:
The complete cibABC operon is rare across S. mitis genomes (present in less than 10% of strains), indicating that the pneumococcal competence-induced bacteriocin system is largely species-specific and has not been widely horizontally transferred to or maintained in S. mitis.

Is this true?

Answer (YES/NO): NO